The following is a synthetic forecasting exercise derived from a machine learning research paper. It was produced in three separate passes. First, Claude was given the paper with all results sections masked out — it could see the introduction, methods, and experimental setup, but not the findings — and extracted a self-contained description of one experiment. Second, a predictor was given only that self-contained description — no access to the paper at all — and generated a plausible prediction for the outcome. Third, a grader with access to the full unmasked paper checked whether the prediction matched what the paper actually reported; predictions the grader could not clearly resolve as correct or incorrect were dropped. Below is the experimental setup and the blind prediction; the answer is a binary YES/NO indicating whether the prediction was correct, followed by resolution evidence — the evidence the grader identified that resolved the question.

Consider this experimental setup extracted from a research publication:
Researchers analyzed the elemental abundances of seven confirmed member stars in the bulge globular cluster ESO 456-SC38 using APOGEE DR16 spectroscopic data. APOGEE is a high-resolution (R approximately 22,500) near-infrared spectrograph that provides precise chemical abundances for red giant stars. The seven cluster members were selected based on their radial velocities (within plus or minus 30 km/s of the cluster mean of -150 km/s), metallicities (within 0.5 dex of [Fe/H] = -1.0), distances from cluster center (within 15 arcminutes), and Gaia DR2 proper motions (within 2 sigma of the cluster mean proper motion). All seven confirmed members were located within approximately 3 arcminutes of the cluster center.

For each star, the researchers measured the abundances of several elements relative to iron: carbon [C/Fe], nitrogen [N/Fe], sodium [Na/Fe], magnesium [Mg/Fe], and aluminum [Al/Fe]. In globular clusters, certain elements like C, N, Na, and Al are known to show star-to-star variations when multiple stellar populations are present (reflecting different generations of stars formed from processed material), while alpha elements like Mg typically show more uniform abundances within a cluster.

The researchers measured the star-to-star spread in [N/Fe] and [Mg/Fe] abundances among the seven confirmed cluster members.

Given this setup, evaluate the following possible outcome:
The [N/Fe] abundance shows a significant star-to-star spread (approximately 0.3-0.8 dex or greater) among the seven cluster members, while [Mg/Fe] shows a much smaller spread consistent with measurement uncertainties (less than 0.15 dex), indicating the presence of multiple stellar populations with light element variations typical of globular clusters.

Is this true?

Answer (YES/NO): YES